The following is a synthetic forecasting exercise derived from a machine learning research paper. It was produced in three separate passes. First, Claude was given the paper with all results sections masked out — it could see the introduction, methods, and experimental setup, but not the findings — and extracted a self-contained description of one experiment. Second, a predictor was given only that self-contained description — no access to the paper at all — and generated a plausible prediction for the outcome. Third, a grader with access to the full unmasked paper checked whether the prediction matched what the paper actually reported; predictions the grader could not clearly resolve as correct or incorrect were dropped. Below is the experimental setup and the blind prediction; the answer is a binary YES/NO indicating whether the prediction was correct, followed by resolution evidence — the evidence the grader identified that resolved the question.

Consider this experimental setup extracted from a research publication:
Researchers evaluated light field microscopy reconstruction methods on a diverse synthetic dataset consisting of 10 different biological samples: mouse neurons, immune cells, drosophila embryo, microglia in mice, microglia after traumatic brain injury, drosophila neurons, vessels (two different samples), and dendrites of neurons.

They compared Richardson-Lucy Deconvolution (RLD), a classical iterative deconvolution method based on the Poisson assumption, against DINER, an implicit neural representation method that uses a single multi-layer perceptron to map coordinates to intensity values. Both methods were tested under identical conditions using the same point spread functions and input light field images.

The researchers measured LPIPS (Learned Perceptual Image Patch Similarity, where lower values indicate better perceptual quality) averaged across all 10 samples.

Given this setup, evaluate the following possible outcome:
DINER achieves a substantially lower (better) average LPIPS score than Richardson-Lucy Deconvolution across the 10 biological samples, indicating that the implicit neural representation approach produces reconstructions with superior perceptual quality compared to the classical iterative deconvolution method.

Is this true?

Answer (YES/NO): YES